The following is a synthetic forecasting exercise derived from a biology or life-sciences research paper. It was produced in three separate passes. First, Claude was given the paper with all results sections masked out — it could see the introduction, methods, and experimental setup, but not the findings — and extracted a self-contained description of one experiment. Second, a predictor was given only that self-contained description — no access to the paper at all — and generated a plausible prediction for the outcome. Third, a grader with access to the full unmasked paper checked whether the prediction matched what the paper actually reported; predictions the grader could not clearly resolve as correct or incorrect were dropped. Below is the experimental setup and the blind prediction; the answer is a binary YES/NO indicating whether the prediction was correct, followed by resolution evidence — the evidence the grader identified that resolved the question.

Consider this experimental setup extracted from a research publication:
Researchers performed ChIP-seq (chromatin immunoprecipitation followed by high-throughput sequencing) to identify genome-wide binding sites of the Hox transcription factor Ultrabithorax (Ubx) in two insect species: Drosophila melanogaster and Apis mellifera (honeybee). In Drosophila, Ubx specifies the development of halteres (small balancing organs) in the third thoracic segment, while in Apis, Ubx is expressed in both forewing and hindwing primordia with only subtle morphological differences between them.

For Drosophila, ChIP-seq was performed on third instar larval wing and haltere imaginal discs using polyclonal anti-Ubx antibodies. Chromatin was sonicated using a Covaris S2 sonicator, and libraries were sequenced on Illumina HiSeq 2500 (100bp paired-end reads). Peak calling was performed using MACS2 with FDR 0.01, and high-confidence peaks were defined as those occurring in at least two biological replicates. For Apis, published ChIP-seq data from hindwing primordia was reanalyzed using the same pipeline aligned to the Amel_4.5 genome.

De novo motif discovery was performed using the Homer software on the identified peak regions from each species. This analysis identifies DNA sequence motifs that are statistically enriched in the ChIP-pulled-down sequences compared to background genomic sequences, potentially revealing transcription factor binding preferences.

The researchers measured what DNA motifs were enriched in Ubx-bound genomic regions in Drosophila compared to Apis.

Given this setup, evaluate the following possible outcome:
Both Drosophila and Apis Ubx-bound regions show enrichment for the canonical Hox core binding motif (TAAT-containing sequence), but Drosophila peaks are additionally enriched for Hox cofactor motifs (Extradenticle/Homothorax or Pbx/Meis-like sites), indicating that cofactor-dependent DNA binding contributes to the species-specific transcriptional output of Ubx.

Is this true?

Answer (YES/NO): NO